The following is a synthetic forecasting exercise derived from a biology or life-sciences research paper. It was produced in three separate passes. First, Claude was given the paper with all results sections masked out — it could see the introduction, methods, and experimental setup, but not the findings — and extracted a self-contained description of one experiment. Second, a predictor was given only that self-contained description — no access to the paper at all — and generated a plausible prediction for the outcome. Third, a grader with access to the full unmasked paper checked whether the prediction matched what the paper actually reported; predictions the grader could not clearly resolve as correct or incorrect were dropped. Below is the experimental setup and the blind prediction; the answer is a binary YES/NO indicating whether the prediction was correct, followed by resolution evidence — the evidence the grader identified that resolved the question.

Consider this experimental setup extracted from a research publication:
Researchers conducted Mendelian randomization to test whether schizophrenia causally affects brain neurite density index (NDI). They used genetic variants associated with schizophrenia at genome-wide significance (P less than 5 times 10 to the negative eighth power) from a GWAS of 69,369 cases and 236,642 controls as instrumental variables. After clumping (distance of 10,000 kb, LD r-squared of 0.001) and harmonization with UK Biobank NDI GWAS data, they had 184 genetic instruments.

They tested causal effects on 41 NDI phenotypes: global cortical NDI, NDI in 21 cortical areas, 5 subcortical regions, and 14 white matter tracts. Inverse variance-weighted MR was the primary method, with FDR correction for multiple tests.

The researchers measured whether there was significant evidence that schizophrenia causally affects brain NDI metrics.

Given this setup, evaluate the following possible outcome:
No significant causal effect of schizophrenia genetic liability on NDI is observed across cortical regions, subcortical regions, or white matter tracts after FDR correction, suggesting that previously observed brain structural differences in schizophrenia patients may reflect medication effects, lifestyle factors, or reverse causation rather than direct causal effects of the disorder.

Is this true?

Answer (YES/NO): YES